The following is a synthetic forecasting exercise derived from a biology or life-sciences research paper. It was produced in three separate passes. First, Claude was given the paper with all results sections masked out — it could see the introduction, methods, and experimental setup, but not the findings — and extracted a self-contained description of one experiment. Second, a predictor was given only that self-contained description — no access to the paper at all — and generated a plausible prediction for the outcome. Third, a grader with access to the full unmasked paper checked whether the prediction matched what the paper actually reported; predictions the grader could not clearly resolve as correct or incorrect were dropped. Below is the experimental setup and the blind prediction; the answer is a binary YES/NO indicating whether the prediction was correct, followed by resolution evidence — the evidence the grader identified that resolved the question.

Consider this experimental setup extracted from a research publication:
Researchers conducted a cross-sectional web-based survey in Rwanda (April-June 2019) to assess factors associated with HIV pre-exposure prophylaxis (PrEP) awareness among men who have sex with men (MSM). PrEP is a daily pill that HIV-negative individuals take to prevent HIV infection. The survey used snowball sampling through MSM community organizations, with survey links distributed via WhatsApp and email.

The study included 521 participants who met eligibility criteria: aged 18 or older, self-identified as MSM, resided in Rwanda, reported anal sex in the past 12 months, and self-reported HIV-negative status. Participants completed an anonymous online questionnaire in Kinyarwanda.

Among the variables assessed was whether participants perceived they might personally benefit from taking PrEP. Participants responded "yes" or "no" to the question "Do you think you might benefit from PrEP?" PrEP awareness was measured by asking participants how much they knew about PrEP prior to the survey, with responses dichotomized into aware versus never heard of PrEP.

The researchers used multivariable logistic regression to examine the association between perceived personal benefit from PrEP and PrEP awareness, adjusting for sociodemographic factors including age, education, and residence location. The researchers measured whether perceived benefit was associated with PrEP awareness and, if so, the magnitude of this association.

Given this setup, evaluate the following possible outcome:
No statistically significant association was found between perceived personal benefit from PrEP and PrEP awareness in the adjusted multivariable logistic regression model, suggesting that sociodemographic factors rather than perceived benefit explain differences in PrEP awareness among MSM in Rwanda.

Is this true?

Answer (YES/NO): NO